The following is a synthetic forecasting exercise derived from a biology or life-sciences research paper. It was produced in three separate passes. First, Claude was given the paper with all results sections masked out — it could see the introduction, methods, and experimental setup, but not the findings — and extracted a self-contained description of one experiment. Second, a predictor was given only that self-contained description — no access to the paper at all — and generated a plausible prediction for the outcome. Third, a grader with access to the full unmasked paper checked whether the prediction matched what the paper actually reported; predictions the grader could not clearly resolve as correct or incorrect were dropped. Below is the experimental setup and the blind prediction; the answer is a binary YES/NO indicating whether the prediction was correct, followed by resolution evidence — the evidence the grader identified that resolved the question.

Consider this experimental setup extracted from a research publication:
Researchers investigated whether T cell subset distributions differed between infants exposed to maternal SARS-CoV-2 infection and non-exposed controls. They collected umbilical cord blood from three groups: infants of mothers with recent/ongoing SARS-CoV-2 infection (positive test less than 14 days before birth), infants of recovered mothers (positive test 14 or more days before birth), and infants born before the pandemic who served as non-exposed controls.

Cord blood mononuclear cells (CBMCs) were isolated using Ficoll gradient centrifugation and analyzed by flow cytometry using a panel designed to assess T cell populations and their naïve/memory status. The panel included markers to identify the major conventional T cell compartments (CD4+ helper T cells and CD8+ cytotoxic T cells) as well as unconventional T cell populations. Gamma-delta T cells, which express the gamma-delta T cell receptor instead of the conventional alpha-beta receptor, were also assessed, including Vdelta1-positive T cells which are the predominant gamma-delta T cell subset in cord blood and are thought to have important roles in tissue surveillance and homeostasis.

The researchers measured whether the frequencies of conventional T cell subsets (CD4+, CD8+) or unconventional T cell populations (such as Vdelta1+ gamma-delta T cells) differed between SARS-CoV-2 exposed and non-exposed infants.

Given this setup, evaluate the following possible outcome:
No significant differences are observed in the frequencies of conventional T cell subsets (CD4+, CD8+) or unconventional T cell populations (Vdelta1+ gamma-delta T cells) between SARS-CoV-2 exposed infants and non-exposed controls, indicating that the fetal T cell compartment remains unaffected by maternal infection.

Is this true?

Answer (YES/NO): NO